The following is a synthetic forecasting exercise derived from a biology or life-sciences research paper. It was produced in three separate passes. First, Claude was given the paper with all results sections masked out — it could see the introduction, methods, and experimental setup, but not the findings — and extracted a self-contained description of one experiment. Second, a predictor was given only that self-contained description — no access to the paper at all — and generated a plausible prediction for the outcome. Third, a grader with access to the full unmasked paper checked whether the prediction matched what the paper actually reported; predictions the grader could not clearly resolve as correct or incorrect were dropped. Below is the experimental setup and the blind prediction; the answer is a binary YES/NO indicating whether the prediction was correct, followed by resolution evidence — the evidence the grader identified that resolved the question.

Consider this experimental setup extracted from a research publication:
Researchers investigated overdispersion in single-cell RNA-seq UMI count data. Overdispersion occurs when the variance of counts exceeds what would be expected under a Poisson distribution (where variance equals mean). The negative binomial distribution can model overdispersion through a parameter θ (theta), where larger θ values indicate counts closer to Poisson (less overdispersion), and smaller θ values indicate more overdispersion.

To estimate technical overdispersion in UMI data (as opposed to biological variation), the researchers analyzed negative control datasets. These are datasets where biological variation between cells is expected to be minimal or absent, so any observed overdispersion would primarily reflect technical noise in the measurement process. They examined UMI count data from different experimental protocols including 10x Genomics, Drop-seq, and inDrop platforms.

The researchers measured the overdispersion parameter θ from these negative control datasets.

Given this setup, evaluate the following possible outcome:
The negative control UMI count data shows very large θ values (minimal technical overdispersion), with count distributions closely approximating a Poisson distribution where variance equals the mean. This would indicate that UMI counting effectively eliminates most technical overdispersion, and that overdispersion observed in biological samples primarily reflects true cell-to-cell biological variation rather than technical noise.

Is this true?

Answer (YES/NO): NO